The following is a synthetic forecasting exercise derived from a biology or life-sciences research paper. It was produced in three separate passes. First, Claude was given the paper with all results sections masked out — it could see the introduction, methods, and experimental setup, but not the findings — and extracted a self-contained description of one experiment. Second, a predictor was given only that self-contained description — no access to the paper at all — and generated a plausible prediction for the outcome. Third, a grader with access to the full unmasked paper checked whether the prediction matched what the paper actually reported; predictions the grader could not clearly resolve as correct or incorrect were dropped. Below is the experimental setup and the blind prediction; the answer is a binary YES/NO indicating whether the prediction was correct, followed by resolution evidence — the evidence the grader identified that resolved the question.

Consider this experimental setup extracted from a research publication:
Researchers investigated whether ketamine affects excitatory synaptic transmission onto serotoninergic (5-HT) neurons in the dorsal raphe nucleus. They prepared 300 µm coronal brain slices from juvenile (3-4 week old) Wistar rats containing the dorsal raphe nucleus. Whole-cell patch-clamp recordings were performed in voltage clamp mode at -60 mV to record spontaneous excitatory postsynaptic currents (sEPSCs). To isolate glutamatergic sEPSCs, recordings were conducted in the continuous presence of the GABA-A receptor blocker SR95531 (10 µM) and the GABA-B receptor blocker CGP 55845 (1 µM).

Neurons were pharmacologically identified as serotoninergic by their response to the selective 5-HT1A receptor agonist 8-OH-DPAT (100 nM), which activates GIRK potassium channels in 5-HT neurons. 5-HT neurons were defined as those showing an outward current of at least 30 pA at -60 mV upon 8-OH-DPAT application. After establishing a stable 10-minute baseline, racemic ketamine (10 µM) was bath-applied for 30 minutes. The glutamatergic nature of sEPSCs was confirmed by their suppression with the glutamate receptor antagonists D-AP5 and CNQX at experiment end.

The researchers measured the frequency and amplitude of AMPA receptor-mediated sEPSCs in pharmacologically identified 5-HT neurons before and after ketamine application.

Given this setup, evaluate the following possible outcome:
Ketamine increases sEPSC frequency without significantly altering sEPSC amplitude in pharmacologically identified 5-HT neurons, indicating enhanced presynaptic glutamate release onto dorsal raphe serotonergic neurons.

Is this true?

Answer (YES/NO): NO